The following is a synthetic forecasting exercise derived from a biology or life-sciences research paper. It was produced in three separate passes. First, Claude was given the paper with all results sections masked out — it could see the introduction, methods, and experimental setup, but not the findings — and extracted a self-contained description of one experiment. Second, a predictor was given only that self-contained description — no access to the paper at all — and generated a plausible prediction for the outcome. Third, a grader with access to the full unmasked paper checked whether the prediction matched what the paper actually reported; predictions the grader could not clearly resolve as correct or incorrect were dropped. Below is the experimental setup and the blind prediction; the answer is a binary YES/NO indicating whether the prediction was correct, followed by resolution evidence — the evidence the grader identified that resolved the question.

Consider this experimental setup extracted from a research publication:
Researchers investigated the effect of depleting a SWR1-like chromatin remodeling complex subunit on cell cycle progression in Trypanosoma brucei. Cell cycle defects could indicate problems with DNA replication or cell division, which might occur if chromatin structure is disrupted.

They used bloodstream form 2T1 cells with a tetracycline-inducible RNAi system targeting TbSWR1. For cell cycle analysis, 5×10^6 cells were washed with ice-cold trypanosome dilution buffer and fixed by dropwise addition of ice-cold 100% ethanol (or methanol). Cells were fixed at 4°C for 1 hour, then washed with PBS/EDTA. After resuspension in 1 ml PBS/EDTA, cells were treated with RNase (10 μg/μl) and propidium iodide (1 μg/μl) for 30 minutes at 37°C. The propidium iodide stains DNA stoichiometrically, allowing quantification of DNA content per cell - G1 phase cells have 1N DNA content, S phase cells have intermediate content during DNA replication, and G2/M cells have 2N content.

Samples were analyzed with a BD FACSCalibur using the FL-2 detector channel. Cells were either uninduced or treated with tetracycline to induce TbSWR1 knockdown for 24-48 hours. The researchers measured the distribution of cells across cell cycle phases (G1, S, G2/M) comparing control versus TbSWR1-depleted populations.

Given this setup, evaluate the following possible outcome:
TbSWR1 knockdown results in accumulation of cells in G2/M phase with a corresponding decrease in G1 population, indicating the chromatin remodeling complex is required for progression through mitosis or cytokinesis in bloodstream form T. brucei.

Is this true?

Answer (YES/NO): NO